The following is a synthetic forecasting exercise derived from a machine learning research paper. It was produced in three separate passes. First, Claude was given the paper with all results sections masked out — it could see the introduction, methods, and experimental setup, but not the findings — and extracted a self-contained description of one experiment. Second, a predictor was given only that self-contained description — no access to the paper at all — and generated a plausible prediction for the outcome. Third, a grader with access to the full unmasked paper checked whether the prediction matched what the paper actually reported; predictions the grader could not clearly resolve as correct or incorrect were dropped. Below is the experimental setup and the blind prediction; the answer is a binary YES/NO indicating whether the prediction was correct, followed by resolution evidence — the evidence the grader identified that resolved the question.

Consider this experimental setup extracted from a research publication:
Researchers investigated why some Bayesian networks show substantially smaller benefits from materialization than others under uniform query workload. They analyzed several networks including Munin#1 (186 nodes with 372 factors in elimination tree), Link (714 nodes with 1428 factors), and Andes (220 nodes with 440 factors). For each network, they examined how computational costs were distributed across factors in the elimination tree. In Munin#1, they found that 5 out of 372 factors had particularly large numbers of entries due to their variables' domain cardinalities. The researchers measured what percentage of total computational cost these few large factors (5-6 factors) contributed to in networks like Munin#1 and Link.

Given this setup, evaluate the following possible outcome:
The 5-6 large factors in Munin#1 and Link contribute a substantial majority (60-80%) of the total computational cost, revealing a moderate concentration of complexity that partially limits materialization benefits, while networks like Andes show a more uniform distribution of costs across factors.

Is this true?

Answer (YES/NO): NO